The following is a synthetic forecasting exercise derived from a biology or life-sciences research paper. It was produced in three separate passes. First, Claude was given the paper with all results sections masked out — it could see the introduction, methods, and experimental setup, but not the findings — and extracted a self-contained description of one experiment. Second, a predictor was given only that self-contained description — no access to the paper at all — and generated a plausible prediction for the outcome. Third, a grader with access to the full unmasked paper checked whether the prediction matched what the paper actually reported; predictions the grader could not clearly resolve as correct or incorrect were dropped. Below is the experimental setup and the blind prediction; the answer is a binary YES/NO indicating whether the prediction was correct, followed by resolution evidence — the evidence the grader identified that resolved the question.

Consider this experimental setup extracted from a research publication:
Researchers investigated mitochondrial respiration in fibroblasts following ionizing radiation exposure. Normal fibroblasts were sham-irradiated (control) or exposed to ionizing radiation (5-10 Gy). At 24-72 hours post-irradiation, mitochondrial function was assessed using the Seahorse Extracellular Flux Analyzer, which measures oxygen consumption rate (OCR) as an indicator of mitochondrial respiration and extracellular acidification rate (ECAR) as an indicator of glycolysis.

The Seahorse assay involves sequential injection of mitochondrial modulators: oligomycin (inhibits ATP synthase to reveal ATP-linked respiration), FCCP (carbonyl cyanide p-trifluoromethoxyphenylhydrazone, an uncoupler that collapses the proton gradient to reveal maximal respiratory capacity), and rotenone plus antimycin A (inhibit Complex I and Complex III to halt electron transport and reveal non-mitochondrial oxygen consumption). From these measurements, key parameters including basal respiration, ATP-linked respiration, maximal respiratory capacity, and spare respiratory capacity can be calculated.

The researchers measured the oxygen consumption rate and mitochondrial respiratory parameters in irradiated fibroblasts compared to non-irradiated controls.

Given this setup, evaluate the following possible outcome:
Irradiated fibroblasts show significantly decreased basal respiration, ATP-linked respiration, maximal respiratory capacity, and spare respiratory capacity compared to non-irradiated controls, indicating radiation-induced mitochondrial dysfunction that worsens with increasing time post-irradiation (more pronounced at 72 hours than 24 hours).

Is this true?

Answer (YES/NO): NO